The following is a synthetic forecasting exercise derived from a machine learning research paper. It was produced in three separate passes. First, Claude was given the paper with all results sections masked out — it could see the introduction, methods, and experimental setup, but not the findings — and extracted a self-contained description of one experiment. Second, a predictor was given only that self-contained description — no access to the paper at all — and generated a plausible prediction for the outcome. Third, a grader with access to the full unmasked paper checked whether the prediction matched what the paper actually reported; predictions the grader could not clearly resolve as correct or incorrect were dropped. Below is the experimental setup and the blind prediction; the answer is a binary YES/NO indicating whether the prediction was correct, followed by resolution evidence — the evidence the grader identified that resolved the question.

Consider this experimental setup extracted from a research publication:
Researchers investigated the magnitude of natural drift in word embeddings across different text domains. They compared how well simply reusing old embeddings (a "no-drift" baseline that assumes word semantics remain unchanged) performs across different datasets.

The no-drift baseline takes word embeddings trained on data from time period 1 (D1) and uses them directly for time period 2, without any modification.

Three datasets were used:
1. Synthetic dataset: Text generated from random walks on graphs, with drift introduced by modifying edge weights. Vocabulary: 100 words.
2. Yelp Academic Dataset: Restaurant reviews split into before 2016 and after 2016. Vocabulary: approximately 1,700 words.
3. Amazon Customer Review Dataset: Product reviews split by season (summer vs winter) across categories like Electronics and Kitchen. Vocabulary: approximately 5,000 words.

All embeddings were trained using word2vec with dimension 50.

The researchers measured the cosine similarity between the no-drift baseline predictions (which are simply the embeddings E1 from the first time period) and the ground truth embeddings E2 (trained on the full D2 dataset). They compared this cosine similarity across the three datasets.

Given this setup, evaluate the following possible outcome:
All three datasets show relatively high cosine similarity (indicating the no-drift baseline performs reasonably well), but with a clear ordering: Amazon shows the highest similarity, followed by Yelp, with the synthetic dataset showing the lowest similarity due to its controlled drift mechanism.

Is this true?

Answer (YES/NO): NO